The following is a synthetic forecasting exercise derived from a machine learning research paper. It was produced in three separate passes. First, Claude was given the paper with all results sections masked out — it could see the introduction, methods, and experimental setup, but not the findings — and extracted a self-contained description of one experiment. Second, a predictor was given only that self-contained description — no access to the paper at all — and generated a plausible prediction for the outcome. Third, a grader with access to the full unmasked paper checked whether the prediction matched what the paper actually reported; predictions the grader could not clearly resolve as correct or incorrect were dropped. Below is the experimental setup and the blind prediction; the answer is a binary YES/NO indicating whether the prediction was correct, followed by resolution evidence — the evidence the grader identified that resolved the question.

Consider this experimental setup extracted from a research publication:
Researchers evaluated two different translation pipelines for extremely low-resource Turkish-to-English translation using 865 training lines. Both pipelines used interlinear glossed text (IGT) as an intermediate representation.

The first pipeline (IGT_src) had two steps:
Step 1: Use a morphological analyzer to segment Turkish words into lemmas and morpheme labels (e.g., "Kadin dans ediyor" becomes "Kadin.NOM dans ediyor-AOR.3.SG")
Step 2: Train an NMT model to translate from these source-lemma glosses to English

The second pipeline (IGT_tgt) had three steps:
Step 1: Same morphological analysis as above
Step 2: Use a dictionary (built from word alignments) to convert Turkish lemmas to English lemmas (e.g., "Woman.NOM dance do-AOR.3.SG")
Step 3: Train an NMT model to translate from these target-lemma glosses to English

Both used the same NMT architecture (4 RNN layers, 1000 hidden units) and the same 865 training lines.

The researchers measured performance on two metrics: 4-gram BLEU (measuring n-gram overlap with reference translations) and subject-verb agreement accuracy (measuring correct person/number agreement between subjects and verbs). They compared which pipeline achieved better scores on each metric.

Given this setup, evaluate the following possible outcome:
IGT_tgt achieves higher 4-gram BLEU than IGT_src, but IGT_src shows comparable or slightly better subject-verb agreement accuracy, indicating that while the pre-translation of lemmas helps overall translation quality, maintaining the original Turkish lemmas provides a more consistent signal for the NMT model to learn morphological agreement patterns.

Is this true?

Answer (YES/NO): NO